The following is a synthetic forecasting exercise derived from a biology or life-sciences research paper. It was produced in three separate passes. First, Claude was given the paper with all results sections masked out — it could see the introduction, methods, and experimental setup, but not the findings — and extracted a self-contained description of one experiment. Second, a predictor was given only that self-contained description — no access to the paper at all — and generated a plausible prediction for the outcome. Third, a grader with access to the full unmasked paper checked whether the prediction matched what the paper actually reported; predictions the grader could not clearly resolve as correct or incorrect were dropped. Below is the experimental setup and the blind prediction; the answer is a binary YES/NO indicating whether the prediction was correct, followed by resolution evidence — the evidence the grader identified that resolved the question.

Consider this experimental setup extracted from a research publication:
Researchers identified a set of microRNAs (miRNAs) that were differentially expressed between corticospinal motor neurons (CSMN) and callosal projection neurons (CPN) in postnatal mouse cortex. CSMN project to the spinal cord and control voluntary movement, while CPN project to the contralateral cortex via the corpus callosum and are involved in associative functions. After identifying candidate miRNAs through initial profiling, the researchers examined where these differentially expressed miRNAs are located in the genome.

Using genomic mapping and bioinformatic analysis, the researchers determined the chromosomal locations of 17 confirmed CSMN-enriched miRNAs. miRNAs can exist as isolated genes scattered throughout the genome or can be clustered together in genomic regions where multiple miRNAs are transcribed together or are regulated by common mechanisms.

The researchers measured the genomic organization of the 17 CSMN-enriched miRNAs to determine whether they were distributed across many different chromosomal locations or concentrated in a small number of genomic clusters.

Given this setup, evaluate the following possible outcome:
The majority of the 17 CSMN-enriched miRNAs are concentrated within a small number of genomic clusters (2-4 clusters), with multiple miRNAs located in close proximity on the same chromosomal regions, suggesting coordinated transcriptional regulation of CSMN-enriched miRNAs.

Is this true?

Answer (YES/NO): YES